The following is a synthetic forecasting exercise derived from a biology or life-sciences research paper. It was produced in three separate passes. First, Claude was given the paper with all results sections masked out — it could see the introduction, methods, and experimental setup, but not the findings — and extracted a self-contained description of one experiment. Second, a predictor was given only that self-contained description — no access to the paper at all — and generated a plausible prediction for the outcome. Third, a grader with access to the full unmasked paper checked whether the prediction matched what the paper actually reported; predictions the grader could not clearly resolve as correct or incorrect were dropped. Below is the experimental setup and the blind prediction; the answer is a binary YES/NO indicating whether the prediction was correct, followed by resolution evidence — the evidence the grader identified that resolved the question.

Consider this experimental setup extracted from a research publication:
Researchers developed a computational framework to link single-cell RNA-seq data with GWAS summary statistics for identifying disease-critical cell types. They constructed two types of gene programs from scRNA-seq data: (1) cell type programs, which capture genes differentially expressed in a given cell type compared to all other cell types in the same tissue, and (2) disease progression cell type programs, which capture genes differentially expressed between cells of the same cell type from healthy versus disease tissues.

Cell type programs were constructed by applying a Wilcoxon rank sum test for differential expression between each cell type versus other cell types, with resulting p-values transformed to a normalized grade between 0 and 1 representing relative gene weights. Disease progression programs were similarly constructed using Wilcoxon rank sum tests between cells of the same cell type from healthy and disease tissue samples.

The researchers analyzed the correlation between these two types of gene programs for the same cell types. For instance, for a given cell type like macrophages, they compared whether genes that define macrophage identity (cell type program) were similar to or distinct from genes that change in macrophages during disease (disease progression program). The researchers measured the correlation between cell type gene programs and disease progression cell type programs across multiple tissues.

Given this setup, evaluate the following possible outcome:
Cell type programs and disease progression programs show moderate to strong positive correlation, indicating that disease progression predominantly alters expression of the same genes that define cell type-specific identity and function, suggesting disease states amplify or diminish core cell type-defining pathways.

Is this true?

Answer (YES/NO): NO